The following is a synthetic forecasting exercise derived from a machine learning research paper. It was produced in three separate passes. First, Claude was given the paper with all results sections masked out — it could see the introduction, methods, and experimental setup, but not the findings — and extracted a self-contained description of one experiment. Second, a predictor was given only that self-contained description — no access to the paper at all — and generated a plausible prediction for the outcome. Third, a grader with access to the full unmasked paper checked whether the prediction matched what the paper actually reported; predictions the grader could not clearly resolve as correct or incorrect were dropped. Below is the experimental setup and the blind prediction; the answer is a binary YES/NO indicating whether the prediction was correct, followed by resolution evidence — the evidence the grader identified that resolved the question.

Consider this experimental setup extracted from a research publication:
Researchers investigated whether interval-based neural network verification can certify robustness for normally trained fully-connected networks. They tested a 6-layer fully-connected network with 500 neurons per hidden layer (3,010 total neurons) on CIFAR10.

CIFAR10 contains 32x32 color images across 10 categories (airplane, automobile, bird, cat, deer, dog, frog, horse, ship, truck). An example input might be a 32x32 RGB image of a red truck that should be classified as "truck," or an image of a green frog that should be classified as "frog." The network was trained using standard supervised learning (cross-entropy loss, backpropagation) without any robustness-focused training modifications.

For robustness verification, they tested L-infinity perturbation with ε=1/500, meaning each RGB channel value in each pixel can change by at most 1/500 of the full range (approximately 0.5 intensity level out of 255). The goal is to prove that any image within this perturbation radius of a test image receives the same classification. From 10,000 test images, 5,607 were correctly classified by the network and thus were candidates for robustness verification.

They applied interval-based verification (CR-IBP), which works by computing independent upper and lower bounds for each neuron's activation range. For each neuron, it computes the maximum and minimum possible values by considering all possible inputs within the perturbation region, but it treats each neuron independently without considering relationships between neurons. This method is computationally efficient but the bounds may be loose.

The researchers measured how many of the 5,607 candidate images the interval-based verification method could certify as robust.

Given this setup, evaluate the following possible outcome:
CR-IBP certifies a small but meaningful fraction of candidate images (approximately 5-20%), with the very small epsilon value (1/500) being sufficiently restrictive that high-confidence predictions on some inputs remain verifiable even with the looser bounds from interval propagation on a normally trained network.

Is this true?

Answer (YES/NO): NO